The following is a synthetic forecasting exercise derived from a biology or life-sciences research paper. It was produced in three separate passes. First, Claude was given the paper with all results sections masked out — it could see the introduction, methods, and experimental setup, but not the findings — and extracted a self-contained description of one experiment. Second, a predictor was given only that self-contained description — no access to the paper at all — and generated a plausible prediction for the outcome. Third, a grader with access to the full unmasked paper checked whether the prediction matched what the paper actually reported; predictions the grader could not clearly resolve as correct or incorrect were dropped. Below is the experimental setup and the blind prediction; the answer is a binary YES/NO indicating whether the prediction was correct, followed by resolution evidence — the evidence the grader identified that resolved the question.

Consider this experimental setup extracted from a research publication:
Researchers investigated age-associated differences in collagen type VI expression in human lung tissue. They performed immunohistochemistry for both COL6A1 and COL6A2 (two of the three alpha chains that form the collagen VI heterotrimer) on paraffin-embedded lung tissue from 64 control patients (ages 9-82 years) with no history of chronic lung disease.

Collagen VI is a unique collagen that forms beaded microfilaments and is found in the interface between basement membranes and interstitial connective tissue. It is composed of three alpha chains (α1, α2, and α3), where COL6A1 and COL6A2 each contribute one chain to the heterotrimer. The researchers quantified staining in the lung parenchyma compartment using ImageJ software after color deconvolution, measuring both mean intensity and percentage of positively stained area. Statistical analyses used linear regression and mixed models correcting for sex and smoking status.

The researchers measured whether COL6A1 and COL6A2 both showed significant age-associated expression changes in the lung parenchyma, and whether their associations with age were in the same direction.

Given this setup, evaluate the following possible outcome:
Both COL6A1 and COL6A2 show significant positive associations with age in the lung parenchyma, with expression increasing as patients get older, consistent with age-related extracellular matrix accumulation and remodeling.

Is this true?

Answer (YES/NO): NO